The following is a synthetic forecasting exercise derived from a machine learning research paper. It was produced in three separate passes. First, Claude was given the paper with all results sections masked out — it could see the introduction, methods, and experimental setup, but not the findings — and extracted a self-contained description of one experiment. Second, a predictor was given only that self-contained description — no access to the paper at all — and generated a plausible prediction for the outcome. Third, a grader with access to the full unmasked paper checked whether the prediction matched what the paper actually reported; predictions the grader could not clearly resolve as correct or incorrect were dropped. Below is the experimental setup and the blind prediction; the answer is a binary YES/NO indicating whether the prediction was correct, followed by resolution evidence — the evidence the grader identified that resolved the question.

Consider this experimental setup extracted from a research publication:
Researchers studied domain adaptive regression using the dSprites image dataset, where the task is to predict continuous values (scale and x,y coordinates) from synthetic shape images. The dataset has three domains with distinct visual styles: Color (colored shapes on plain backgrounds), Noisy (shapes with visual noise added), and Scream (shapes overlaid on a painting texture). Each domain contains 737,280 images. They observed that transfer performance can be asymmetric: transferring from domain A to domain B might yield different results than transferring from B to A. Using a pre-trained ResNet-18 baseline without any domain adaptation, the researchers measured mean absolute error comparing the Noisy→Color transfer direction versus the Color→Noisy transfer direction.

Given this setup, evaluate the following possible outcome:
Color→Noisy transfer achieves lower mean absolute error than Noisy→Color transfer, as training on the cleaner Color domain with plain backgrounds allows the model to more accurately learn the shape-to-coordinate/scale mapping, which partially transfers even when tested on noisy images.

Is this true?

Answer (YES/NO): NO